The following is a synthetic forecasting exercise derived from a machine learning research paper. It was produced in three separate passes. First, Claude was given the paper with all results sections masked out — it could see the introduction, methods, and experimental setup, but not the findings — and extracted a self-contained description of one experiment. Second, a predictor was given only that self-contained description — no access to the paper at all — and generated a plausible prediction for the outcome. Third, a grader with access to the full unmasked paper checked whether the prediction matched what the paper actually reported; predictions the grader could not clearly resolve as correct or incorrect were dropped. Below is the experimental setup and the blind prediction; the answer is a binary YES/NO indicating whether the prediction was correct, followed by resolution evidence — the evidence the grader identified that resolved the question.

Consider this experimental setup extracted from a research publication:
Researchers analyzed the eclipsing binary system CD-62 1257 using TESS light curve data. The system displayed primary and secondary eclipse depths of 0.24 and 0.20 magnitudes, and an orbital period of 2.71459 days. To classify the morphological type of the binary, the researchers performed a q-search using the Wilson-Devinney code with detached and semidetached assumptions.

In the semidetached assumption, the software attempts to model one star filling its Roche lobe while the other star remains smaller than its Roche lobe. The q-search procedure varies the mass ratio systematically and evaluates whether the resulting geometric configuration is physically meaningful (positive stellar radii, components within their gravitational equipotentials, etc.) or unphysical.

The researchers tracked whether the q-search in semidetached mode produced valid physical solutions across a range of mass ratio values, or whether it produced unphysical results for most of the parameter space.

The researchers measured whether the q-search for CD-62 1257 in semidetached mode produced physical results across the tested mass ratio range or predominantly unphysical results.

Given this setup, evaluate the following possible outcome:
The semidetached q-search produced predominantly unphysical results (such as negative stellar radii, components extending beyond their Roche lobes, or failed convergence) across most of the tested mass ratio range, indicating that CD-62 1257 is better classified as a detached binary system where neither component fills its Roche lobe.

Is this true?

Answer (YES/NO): YES